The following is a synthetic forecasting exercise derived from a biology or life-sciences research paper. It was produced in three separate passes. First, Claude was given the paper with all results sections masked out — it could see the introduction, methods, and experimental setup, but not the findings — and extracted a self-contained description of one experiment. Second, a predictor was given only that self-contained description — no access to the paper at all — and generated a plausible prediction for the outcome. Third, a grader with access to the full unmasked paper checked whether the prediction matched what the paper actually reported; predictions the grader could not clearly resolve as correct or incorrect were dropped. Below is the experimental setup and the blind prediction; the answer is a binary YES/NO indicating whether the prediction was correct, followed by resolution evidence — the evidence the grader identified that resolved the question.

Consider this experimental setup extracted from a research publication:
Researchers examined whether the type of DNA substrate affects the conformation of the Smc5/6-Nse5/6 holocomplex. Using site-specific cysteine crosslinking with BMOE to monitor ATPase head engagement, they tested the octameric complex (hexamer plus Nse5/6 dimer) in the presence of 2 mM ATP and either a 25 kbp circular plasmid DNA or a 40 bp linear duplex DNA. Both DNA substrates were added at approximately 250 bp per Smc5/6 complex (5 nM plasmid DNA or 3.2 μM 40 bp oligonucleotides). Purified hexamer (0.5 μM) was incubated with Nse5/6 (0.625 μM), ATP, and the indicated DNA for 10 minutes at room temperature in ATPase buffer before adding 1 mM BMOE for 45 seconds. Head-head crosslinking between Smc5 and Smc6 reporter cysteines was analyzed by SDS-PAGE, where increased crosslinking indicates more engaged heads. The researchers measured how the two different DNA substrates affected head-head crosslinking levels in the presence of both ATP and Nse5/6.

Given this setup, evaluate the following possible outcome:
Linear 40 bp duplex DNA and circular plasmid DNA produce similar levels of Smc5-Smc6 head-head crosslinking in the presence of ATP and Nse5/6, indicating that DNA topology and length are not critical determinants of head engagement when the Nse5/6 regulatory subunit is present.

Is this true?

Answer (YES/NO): NO